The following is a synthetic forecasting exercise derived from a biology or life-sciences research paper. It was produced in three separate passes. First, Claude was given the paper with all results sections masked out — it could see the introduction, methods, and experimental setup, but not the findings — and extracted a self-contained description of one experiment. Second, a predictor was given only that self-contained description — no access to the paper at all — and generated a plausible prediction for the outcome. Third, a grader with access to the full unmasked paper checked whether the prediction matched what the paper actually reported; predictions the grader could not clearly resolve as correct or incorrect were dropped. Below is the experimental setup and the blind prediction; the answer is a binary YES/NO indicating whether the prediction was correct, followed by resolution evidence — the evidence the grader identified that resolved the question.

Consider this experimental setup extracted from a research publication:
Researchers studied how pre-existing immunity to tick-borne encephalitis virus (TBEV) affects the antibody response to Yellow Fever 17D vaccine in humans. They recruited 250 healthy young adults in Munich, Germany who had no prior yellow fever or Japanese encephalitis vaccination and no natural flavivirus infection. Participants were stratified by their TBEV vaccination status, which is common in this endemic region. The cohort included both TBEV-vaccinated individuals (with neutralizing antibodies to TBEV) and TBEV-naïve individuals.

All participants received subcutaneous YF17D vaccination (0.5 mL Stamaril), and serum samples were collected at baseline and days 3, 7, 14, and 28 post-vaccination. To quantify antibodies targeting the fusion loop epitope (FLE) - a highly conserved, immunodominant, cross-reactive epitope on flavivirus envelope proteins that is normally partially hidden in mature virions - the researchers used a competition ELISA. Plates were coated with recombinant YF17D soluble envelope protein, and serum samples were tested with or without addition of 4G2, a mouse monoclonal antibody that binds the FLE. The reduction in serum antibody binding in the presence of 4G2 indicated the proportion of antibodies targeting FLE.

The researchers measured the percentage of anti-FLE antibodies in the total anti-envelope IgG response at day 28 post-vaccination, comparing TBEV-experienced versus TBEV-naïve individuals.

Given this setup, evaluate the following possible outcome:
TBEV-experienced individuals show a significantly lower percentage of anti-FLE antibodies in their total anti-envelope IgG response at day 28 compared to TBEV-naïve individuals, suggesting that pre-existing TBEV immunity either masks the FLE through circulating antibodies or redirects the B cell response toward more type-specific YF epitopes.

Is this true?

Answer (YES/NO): NO